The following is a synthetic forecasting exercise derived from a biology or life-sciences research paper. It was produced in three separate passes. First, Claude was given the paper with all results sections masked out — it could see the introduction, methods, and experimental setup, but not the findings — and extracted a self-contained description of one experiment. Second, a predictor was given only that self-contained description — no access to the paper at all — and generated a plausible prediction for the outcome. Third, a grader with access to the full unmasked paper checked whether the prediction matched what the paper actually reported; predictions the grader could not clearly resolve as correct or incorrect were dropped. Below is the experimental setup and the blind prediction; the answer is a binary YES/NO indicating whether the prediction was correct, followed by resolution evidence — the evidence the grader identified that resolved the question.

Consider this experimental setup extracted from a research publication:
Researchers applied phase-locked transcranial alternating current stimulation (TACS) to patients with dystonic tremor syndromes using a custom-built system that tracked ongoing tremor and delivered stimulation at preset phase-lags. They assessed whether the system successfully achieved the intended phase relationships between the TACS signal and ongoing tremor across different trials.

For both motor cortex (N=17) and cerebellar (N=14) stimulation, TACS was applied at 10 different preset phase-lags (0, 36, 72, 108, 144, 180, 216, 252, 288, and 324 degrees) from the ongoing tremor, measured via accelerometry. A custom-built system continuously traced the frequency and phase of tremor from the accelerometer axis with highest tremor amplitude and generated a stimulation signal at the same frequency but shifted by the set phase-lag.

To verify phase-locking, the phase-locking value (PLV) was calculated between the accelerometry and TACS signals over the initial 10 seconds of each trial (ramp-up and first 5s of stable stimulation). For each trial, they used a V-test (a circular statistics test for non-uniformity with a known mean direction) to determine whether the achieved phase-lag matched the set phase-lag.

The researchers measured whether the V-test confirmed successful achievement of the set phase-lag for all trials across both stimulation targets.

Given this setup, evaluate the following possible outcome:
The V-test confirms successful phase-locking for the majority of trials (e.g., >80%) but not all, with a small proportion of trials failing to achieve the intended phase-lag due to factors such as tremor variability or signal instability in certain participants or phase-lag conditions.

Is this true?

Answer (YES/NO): YES